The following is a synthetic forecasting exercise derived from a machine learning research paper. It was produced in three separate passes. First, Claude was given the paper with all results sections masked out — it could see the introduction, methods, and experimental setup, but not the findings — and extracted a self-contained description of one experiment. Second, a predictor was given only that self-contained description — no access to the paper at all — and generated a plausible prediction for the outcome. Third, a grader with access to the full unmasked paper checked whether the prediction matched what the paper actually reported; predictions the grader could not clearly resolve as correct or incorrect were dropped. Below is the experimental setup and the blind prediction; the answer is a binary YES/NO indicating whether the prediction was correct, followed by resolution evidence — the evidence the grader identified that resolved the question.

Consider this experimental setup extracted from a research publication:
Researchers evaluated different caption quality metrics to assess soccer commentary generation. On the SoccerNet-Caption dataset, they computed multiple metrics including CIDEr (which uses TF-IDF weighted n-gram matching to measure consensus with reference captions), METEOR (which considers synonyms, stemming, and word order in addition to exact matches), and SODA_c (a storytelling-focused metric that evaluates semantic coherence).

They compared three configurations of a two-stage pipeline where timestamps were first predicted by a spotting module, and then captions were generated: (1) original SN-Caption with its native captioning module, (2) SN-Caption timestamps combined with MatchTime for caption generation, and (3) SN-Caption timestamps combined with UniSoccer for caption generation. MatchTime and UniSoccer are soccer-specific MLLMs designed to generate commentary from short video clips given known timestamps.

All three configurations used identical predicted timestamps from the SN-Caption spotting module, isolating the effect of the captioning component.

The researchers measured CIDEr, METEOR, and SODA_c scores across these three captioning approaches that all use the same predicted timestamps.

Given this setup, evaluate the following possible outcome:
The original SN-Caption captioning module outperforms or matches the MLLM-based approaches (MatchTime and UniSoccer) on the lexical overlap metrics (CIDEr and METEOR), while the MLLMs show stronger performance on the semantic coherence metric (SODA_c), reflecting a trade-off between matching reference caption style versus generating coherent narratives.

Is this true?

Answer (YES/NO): NO